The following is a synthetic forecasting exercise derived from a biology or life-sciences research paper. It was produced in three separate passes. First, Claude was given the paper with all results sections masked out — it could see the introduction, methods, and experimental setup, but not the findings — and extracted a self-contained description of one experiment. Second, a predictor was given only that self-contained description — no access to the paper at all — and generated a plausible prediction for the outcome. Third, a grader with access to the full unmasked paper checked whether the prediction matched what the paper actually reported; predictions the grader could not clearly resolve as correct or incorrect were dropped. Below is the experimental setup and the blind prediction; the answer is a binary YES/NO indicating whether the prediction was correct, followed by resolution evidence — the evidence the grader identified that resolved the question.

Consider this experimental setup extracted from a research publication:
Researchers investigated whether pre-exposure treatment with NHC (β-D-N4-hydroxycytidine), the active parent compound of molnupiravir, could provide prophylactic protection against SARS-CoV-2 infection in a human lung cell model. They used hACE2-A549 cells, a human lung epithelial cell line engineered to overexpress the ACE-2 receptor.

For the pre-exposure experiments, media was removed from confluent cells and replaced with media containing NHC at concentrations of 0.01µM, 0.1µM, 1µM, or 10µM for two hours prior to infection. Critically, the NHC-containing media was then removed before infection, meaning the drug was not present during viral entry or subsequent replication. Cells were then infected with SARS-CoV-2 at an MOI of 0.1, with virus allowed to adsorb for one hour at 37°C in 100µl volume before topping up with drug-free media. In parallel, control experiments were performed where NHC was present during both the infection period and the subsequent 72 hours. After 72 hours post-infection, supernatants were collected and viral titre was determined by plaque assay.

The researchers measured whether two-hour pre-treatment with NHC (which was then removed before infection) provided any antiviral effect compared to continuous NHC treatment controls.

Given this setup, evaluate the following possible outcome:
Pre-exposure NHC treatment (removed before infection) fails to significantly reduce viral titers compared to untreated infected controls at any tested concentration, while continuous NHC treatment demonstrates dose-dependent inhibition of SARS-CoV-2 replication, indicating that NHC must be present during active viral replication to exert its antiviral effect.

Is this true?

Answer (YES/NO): NO